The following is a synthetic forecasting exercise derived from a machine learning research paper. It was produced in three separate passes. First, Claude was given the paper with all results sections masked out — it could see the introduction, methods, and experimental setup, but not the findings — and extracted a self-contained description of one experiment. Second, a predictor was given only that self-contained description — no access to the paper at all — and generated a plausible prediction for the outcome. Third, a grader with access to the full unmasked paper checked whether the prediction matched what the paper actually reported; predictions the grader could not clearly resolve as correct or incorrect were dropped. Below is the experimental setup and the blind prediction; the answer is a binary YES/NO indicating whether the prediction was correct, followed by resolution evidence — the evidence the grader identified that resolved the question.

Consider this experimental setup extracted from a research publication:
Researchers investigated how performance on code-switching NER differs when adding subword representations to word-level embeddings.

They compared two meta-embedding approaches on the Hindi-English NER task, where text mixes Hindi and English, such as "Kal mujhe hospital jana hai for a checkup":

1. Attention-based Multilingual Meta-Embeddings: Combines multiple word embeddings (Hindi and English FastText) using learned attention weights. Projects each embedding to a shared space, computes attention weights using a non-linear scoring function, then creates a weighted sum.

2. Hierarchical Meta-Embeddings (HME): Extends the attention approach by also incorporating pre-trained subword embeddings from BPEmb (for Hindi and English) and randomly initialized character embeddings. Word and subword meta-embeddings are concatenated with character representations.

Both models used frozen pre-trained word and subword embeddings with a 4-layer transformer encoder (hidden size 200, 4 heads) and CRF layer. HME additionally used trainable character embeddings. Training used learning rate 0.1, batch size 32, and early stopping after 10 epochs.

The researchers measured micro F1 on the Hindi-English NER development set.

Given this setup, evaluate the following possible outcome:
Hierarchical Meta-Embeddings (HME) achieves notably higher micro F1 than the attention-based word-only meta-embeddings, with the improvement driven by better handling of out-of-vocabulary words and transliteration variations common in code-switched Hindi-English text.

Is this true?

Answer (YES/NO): NO